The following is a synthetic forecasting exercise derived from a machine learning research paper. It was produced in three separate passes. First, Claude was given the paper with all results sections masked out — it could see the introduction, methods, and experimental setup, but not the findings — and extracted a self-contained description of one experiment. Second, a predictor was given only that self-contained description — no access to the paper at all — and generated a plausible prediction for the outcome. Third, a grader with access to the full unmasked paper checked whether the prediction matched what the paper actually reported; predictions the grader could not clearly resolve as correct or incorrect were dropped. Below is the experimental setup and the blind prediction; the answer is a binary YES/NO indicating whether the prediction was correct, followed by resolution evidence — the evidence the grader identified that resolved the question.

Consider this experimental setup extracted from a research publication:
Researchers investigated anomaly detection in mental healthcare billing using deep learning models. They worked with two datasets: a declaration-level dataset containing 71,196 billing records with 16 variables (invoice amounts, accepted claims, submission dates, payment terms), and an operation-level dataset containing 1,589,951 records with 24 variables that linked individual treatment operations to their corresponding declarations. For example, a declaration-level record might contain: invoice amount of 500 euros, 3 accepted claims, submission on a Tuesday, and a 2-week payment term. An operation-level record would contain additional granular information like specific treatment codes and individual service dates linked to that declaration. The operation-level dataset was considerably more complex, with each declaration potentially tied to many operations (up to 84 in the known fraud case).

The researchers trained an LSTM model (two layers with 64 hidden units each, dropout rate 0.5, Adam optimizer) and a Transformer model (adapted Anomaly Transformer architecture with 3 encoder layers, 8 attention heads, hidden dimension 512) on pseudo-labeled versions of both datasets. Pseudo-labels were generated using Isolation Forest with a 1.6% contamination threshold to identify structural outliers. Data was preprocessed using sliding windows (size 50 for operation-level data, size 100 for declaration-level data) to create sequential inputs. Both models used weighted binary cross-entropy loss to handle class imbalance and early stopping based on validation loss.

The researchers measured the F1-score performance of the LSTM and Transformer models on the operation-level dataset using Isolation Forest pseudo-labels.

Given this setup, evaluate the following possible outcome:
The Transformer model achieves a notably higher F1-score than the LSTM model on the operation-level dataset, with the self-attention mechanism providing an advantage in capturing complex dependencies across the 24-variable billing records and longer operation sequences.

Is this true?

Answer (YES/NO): NO